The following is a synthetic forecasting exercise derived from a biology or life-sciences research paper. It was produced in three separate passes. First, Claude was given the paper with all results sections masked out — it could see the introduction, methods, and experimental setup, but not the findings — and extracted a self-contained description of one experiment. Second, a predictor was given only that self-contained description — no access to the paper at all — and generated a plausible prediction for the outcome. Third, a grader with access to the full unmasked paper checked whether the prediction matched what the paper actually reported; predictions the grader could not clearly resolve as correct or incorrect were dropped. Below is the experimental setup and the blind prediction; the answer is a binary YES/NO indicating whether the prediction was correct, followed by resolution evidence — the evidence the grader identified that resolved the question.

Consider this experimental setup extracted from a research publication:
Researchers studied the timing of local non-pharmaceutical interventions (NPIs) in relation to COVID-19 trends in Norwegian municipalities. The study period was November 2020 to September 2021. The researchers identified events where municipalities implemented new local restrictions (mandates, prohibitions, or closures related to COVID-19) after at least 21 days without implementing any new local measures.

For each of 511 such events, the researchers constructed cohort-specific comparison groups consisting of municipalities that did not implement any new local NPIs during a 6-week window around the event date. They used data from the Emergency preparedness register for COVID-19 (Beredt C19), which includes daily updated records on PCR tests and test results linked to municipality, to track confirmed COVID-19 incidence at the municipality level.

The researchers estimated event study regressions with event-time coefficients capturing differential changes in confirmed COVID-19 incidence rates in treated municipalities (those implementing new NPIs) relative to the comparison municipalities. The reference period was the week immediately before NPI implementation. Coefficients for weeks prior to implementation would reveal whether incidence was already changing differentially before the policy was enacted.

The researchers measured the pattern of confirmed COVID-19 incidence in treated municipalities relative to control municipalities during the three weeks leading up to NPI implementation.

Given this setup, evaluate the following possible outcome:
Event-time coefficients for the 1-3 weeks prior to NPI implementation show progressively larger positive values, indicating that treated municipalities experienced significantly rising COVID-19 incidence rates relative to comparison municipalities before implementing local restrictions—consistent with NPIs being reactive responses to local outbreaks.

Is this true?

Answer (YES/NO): YES